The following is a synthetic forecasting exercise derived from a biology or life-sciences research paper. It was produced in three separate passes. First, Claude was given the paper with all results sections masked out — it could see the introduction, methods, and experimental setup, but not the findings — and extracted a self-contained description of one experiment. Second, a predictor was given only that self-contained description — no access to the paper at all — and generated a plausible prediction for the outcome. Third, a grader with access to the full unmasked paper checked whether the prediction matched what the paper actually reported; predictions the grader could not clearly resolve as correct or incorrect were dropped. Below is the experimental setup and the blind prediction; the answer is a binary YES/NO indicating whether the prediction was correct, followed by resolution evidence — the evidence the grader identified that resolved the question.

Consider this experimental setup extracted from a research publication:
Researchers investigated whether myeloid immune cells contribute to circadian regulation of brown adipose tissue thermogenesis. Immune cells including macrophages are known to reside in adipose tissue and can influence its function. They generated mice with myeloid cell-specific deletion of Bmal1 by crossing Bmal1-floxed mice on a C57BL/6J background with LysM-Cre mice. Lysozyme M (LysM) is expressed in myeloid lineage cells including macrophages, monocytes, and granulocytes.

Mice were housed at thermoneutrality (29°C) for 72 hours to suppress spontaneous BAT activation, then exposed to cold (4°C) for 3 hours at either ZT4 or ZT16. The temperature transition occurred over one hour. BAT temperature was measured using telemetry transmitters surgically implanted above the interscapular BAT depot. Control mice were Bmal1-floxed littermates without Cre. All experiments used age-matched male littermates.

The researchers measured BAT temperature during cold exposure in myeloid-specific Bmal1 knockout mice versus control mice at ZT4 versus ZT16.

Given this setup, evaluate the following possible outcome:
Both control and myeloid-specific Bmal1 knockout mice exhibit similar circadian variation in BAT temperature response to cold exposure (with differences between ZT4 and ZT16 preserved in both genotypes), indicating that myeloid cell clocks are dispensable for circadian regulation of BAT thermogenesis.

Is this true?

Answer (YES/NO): YES